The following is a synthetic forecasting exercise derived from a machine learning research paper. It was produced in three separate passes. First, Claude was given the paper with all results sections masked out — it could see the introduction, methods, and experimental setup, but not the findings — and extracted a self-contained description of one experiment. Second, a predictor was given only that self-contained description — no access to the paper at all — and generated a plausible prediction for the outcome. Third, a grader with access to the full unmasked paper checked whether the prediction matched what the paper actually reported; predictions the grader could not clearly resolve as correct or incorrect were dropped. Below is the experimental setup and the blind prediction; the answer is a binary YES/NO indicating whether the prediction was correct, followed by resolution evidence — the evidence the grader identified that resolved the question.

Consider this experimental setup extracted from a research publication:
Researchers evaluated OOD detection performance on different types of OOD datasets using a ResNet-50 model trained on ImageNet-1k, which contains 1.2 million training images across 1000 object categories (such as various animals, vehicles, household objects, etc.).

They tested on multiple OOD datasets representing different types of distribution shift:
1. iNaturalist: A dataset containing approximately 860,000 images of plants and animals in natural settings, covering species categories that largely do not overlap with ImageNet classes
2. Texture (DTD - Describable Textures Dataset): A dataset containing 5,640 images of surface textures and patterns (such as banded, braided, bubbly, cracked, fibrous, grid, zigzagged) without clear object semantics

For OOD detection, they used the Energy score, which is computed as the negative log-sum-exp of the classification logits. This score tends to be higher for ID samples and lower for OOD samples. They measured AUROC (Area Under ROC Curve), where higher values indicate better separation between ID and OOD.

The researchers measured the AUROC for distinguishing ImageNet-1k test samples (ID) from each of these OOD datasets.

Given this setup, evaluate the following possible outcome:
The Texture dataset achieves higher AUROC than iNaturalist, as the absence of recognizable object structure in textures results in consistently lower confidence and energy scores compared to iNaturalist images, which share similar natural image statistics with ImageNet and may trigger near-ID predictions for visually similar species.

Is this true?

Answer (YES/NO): NO